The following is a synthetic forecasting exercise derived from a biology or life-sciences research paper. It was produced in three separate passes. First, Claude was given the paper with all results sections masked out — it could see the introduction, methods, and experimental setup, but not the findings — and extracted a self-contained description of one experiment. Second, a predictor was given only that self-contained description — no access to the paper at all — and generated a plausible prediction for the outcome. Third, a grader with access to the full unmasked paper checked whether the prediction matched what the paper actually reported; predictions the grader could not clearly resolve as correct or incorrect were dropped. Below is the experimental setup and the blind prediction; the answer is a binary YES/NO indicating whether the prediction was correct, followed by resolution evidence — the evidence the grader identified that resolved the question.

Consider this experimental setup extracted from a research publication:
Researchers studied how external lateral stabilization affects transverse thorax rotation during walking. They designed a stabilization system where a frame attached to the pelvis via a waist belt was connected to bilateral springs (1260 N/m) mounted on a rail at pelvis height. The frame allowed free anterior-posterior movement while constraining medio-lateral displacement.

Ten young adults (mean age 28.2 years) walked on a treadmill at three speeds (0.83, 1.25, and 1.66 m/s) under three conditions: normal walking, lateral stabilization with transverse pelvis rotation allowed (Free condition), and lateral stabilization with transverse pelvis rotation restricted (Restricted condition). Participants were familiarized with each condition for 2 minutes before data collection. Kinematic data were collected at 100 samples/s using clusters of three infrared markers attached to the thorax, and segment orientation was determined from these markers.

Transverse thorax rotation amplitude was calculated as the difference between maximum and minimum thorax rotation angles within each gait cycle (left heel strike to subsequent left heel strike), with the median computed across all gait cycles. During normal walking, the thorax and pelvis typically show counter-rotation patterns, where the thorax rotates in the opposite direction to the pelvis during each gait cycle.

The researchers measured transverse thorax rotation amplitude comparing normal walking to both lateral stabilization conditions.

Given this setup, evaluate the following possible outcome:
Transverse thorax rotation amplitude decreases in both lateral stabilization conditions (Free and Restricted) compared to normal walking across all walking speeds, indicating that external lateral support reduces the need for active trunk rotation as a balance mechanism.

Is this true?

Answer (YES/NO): YES